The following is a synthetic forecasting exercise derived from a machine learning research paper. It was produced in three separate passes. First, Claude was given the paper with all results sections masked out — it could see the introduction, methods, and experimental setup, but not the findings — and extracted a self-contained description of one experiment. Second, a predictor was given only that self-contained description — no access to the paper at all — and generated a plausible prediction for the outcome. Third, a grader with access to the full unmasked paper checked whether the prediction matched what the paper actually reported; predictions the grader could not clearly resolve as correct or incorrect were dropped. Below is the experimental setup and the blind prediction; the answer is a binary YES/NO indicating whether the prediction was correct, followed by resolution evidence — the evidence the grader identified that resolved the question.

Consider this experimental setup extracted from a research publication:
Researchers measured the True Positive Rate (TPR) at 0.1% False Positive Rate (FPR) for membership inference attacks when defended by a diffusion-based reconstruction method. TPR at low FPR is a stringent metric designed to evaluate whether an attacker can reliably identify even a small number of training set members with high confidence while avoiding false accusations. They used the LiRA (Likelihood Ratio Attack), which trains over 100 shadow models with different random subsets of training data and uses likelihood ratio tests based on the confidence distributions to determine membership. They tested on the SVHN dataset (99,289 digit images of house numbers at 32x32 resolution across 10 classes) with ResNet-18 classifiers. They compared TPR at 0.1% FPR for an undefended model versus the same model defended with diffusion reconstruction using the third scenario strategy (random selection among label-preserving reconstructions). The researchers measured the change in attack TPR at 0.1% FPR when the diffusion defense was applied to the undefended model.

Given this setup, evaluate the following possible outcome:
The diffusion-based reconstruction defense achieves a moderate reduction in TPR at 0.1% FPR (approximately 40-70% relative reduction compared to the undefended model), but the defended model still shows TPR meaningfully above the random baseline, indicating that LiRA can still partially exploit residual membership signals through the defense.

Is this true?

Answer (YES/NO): NO